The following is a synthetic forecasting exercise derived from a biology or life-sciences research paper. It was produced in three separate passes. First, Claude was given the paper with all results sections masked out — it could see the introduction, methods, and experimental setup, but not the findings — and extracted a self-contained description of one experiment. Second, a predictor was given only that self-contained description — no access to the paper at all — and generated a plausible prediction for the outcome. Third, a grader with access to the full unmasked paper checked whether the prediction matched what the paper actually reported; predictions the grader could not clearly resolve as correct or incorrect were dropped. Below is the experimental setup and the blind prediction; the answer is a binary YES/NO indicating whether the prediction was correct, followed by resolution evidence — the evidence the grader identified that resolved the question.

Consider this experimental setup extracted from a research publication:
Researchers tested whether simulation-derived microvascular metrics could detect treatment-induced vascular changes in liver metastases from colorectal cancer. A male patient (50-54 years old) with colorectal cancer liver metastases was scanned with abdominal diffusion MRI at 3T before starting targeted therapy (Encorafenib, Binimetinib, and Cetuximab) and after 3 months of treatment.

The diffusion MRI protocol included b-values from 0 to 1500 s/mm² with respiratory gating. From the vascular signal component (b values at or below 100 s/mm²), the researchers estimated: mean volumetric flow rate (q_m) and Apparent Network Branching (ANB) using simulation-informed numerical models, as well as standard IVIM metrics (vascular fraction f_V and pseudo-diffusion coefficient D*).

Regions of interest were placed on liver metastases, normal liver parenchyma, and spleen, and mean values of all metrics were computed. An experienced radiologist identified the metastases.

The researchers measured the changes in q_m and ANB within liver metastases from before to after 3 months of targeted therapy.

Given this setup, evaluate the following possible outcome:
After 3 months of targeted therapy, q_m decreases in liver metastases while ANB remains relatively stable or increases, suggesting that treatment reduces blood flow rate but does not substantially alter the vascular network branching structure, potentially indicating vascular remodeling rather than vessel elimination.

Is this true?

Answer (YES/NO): NO